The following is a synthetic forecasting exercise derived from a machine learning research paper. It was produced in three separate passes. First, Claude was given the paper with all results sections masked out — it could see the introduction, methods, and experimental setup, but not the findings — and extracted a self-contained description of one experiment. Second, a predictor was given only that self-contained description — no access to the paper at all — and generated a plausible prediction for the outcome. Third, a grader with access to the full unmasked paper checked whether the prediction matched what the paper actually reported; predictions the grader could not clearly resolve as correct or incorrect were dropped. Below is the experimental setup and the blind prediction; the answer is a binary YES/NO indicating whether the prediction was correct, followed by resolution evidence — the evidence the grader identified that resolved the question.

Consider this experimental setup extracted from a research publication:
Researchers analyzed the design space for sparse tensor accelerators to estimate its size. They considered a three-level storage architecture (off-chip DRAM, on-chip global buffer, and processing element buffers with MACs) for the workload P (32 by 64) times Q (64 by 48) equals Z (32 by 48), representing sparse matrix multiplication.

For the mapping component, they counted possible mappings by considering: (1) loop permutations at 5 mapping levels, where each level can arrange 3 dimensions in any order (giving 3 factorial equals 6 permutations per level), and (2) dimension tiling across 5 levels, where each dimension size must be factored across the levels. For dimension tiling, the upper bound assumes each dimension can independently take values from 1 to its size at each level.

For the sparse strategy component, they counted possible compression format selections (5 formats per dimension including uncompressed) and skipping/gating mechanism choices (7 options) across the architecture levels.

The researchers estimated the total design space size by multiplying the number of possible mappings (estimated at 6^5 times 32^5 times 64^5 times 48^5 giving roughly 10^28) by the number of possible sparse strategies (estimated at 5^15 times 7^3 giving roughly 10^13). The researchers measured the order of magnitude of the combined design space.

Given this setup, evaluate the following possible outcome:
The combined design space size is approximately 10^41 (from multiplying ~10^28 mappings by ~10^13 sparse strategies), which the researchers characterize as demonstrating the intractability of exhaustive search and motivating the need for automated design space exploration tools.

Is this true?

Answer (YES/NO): YES